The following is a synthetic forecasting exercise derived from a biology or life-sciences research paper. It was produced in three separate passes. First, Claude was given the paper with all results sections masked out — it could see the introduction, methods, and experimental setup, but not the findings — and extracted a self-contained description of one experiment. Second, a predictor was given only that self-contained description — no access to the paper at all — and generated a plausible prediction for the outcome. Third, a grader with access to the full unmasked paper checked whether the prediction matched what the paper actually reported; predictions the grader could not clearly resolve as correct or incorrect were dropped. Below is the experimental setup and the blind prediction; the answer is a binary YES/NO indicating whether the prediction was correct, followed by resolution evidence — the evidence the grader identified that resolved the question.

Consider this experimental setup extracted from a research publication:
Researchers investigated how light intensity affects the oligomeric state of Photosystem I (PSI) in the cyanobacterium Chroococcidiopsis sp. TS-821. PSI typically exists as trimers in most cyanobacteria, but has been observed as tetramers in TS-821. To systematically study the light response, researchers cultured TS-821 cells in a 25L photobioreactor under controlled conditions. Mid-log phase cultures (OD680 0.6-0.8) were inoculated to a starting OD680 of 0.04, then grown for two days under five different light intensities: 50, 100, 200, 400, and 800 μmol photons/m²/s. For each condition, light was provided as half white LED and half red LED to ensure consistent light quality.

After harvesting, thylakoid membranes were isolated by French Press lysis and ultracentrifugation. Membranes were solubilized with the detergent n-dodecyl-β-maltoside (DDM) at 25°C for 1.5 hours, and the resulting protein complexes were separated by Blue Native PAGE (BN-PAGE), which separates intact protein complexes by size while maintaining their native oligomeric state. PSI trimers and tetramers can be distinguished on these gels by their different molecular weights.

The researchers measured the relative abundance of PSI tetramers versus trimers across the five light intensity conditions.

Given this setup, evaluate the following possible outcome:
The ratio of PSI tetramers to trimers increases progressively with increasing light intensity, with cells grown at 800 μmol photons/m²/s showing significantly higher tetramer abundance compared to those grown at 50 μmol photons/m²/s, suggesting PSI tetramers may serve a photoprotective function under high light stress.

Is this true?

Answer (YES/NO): YES